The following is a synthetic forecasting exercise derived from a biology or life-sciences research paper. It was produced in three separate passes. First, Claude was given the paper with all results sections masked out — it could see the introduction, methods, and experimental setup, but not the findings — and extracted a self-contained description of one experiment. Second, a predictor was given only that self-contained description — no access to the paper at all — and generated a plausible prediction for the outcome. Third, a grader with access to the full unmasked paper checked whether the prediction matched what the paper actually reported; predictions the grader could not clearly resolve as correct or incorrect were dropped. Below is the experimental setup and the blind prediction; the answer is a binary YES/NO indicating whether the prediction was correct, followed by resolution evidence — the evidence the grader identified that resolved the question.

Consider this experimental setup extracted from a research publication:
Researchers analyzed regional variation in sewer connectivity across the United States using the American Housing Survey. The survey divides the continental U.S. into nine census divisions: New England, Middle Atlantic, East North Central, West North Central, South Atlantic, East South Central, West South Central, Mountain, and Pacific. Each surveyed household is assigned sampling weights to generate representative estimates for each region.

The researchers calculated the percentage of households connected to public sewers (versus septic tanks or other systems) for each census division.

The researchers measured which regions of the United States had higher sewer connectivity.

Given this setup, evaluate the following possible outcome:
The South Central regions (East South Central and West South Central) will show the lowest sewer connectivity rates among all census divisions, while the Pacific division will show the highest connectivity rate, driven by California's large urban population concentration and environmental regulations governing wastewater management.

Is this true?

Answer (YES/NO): NO